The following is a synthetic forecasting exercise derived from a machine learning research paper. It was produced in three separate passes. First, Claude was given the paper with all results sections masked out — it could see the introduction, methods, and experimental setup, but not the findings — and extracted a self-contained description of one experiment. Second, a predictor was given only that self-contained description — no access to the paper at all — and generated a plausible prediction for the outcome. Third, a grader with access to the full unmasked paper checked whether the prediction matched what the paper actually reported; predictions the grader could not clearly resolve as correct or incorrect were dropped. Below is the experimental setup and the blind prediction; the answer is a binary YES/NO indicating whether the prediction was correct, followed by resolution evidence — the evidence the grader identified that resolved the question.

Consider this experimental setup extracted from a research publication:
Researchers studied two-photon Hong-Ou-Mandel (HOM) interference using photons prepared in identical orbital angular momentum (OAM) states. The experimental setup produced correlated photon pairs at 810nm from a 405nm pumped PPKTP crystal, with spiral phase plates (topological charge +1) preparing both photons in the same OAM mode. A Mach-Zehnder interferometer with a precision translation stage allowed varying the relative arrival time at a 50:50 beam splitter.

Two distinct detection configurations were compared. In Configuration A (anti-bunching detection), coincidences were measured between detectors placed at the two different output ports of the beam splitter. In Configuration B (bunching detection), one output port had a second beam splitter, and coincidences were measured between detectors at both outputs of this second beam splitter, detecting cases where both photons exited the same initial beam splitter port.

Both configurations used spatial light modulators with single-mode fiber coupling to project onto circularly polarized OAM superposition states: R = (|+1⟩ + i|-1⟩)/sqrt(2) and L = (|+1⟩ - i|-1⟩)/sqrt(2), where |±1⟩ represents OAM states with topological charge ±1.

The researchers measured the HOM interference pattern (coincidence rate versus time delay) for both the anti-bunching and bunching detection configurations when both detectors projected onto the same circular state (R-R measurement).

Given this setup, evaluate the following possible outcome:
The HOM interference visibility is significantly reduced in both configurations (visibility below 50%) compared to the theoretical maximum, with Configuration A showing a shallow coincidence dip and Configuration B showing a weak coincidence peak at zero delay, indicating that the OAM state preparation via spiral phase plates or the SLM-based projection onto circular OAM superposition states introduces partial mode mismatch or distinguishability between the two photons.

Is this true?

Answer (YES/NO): NO